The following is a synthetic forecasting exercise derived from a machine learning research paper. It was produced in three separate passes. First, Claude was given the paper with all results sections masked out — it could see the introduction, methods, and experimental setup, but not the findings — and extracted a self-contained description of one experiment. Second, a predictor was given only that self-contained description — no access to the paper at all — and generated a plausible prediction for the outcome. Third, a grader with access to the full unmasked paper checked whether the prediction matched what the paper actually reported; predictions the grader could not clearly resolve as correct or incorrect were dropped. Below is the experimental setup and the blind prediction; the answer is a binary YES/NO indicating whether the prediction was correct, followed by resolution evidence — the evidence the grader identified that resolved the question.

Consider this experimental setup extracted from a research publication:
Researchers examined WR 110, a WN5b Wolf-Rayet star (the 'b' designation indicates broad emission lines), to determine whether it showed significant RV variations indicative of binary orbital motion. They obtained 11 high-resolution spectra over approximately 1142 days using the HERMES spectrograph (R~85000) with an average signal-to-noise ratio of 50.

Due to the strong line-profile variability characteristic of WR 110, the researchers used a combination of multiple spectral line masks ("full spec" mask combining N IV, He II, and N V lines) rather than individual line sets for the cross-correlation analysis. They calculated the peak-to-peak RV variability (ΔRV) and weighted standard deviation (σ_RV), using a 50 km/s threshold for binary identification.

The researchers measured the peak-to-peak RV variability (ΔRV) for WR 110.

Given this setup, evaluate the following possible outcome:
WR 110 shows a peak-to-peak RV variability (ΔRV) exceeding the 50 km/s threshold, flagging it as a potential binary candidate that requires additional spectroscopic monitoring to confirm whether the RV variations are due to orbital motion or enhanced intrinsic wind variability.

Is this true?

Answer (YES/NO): NO